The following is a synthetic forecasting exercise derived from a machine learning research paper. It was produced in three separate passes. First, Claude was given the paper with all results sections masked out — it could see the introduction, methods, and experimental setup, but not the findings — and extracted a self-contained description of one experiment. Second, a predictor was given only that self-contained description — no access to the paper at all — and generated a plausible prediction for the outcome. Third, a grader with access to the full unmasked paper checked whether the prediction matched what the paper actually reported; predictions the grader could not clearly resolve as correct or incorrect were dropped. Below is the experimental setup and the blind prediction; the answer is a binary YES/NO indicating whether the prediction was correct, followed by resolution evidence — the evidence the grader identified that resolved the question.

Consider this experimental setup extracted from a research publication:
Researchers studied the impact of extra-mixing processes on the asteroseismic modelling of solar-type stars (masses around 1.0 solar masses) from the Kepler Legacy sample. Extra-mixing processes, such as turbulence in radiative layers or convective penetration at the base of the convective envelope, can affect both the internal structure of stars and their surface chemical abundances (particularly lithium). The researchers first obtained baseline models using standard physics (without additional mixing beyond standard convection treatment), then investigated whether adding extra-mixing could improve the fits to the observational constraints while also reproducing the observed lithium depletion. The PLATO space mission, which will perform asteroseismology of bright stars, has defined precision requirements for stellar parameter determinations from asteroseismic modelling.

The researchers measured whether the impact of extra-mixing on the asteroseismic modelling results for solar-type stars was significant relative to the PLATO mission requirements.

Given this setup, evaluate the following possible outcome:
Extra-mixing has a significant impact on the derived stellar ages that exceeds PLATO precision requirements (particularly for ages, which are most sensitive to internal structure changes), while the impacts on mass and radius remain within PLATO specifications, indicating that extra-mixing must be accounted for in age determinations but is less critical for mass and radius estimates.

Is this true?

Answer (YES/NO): NO